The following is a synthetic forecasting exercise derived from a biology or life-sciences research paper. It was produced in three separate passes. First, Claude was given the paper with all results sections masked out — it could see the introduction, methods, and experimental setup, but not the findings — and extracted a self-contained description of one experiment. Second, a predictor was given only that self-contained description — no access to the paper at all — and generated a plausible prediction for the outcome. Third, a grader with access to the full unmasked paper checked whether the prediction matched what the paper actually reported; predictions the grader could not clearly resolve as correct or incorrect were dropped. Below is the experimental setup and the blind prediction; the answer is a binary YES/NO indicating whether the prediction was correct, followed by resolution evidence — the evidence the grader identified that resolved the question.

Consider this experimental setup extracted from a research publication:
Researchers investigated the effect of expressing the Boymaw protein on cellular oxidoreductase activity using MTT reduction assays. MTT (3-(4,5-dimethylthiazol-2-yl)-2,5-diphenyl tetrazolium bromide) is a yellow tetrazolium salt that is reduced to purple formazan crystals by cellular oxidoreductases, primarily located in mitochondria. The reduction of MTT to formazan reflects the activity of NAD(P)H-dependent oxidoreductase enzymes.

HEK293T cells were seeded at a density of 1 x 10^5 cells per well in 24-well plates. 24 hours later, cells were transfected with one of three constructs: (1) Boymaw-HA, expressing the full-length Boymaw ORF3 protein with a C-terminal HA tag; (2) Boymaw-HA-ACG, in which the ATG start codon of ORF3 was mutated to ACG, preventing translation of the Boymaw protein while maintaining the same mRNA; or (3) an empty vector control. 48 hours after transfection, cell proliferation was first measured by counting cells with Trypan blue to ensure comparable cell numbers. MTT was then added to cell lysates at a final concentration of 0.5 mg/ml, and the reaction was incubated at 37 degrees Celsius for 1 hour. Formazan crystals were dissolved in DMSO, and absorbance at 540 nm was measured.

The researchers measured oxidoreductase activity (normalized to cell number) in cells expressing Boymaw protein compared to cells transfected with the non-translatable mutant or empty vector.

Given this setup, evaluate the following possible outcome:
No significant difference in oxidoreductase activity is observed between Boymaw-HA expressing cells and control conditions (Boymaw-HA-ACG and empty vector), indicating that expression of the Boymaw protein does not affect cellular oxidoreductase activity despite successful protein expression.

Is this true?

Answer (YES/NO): NO